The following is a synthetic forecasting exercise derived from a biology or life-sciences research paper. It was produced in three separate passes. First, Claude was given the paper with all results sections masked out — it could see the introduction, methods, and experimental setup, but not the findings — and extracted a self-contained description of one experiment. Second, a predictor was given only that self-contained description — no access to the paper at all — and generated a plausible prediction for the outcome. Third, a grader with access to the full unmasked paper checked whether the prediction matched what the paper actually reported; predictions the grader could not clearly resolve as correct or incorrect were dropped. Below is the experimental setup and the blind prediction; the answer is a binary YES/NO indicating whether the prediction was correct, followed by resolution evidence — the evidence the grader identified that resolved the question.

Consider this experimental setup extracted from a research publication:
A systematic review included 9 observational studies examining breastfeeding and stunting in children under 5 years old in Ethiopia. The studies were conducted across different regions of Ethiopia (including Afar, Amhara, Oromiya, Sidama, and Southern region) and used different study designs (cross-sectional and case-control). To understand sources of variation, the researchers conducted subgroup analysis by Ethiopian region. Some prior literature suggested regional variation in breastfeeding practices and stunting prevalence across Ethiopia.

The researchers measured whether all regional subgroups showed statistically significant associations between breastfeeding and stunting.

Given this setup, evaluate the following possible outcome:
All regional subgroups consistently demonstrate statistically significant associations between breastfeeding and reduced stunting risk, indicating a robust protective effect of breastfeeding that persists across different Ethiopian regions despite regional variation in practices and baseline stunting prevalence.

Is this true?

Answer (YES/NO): NO